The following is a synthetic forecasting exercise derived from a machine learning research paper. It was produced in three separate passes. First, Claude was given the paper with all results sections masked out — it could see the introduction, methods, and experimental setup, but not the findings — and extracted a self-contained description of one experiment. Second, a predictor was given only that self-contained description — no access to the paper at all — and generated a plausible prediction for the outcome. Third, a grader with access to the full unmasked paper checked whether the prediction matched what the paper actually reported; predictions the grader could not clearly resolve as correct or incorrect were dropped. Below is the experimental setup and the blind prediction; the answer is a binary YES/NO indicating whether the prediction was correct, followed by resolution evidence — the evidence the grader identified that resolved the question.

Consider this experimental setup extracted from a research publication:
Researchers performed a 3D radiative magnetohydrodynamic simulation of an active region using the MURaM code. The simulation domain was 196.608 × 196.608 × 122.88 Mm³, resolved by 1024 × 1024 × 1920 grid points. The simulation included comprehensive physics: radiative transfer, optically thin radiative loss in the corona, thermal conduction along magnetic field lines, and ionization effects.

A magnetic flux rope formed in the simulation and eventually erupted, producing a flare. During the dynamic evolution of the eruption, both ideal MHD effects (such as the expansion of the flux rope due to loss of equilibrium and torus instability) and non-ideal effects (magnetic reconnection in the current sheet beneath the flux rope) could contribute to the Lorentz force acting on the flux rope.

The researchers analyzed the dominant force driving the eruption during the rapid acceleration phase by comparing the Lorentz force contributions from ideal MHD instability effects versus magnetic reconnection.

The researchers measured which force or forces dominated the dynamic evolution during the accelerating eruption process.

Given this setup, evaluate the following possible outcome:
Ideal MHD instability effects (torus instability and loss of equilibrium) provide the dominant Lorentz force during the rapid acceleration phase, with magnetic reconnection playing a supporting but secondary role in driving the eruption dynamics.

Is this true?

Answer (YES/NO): YES